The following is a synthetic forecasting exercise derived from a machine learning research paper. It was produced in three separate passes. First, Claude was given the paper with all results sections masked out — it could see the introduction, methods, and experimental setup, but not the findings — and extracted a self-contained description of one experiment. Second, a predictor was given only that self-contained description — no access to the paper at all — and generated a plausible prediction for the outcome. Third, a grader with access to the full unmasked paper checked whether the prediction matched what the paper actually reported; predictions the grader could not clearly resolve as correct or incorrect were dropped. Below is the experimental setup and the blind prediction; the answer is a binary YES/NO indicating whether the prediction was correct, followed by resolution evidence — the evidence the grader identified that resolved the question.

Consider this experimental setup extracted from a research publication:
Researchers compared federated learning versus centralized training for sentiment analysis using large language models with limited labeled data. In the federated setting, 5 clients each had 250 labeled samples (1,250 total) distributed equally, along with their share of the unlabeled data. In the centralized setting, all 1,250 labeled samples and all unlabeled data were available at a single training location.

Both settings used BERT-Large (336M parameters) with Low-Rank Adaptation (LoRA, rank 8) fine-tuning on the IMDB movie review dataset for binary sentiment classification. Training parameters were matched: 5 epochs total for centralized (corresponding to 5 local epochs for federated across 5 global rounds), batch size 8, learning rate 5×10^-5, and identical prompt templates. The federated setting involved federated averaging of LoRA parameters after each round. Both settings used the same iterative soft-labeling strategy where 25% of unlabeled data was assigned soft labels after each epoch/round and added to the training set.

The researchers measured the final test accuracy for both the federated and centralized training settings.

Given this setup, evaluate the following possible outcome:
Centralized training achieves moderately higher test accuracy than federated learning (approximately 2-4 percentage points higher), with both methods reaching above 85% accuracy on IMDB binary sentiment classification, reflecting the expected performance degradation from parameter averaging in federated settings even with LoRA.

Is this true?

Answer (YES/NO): NO